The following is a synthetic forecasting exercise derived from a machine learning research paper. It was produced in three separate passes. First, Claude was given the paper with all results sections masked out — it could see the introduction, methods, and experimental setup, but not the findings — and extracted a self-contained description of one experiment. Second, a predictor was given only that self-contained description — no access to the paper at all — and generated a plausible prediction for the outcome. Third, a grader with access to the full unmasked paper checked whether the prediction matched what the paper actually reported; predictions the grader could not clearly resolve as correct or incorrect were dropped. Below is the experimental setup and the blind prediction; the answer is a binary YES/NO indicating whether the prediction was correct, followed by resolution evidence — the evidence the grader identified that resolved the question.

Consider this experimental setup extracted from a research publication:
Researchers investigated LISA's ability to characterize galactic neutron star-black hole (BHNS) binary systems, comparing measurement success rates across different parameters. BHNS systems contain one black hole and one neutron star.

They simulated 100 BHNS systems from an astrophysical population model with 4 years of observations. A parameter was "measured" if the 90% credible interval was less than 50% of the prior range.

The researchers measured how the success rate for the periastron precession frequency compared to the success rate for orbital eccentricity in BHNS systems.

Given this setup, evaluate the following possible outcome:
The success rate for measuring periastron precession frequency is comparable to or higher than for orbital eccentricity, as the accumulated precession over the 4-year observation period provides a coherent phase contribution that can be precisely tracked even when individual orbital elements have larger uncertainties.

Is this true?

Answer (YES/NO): YES